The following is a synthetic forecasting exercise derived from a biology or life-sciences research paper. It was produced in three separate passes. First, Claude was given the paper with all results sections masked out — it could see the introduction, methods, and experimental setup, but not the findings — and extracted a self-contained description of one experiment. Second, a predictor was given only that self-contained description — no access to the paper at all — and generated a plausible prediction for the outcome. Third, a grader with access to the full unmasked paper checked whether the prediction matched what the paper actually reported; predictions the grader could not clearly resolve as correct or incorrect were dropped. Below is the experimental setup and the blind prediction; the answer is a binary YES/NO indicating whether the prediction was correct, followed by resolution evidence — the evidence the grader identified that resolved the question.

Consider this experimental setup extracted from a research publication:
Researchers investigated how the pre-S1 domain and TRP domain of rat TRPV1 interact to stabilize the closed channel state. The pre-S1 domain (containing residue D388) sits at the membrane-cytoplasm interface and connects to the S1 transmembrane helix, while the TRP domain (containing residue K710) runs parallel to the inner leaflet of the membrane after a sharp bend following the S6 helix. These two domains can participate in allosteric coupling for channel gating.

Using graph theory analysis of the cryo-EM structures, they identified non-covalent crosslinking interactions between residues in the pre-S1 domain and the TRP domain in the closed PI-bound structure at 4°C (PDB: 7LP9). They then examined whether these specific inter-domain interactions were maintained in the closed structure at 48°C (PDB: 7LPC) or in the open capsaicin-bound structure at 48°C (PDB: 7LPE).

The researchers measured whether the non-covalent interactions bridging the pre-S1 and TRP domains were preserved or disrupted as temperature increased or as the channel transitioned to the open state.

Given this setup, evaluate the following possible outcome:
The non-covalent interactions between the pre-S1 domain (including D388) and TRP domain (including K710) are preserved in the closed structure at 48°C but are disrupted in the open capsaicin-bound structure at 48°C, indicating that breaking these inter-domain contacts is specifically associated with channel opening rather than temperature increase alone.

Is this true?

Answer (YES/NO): YES